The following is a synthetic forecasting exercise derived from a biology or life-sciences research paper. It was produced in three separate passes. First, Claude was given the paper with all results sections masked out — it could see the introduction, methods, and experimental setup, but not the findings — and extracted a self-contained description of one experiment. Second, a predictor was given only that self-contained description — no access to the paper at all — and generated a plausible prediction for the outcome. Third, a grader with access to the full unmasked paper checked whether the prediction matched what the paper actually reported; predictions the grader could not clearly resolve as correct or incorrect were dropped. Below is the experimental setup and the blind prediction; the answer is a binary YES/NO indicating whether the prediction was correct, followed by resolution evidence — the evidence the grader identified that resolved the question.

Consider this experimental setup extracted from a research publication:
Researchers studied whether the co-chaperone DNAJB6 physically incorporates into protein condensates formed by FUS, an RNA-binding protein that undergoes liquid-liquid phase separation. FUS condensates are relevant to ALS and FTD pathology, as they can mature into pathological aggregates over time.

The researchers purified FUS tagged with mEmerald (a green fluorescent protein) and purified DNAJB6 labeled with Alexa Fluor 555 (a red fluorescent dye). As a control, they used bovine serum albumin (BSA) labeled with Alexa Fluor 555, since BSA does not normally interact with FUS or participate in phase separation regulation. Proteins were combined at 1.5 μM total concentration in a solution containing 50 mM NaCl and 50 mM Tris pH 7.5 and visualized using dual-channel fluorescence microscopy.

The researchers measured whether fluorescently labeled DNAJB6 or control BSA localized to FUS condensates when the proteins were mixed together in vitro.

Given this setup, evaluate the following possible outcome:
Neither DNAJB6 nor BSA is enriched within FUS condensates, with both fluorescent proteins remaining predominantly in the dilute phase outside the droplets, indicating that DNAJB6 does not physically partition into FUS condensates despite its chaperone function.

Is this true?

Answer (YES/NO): NO